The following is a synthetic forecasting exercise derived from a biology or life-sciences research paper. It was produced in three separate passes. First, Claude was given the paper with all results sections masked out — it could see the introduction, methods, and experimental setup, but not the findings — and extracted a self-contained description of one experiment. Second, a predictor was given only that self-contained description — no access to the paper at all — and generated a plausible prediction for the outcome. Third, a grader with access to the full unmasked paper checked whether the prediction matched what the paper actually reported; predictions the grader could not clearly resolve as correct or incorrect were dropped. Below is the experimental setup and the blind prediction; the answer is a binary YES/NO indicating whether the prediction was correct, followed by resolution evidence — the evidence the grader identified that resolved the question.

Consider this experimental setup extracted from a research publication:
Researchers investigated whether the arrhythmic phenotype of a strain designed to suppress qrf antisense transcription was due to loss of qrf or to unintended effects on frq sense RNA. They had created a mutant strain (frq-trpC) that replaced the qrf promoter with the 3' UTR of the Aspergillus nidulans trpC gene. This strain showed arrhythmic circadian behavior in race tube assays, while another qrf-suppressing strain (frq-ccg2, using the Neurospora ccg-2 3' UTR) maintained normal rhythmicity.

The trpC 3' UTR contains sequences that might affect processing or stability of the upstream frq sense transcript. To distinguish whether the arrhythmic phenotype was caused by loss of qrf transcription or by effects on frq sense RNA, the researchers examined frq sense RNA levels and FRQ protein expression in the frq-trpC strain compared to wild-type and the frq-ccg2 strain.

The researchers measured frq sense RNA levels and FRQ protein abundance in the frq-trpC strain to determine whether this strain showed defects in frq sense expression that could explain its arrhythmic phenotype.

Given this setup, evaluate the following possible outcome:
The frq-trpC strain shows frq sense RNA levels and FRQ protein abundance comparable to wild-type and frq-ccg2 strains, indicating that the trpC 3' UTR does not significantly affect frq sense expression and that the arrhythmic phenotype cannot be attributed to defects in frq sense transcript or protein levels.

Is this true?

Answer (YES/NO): NO